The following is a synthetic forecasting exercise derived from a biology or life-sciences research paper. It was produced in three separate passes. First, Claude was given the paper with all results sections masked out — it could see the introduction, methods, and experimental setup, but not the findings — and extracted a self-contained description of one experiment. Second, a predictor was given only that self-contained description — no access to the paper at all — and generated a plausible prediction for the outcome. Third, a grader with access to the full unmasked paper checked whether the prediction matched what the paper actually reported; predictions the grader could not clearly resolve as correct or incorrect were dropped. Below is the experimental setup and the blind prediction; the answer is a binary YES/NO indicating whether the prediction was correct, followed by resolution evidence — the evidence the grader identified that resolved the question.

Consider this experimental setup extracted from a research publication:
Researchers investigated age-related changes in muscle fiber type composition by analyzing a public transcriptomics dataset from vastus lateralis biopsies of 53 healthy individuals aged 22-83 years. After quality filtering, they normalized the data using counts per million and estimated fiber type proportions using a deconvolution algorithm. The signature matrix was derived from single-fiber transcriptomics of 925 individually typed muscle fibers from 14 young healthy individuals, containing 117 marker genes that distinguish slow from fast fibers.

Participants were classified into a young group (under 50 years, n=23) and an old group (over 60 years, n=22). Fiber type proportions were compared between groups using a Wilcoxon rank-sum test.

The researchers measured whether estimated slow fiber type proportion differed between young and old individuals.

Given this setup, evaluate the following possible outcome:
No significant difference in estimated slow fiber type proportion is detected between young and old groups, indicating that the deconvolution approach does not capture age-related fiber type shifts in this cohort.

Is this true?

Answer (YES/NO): NO